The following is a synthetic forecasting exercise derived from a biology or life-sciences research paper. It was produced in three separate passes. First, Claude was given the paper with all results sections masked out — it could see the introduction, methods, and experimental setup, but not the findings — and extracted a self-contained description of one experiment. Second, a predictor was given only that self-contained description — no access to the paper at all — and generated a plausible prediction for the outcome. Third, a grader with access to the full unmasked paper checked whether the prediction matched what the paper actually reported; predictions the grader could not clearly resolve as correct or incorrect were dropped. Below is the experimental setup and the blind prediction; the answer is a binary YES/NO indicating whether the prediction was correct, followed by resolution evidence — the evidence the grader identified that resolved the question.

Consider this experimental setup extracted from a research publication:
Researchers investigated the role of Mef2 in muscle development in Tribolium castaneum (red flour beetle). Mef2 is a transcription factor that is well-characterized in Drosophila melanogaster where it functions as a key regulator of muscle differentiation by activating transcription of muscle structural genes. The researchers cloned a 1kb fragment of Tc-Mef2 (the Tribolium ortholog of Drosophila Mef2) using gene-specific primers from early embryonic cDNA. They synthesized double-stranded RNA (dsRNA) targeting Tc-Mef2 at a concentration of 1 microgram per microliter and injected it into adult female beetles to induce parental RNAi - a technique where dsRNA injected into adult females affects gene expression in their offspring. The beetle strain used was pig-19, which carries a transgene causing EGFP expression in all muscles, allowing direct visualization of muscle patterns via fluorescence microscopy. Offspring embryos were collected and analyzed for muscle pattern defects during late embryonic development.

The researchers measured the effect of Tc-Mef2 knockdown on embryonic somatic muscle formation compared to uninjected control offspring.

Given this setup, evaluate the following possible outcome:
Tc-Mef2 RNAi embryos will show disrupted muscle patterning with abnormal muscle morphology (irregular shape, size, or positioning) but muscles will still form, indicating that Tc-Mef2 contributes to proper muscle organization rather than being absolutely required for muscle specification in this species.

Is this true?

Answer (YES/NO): NO